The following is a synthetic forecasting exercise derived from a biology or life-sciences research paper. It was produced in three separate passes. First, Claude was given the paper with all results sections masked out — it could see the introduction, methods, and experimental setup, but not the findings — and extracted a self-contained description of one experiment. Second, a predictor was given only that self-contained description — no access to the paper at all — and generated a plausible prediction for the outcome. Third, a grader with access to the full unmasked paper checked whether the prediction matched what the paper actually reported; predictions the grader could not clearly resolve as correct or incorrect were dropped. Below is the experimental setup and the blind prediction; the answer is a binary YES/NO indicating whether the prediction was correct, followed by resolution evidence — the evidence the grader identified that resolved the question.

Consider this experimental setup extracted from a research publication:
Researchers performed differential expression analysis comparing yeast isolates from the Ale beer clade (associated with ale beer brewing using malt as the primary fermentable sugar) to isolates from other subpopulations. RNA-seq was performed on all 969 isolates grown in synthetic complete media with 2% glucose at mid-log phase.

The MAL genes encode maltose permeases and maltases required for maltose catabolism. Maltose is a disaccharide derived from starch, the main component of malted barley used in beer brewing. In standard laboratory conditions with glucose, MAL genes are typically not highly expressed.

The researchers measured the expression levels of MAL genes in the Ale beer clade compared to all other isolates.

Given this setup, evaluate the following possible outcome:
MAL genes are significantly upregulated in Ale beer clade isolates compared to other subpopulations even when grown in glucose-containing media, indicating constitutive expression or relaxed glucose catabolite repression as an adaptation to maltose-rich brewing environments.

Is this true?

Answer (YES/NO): YES